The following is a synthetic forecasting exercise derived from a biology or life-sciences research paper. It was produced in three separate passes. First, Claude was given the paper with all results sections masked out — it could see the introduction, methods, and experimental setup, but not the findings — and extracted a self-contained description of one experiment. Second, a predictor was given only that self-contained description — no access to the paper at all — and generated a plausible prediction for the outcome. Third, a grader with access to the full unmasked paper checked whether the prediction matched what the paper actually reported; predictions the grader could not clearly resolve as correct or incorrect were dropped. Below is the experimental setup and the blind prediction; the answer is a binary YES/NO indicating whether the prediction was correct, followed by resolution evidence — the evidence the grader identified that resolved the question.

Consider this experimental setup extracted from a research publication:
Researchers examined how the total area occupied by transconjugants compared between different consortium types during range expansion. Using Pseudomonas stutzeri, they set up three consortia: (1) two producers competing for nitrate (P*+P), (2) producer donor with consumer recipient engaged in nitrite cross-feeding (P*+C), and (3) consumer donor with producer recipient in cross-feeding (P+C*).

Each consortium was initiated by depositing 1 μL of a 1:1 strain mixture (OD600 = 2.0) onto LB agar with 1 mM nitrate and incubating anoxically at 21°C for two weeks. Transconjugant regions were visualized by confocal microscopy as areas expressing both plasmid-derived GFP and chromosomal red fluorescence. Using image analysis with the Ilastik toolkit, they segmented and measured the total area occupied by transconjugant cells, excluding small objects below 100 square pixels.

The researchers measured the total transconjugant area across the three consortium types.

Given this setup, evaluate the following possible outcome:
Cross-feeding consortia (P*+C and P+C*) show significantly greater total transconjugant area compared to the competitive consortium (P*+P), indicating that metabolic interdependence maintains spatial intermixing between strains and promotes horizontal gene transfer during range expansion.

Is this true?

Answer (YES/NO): YES